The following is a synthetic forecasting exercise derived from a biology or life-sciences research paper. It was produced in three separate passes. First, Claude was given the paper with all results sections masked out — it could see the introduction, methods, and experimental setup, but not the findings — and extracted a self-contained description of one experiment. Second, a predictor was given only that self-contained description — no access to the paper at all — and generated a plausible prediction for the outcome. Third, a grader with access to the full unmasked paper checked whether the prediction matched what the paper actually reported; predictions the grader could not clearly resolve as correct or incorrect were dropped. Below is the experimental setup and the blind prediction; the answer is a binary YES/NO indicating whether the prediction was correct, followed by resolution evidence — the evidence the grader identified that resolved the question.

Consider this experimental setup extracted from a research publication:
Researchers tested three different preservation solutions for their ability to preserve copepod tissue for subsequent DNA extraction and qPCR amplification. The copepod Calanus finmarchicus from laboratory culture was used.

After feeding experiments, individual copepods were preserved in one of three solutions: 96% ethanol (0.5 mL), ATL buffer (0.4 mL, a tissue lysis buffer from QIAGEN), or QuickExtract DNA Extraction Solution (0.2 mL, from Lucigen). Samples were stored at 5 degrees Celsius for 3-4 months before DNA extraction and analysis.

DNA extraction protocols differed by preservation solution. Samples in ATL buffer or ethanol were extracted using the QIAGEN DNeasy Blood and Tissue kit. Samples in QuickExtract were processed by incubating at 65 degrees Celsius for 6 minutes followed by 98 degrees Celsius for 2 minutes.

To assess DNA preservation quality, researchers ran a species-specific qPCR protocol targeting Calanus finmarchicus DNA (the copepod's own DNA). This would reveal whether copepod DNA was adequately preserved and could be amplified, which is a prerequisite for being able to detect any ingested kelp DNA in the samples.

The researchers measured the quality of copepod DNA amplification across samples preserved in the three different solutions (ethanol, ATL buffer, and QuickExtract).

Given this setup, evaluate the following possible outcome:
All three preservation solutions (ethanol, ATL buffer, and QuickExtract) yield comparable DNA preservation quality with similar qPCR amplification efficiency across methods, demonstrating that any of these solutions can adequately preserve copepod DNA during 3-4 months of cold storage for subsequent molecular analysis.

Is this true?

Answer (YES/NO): NO